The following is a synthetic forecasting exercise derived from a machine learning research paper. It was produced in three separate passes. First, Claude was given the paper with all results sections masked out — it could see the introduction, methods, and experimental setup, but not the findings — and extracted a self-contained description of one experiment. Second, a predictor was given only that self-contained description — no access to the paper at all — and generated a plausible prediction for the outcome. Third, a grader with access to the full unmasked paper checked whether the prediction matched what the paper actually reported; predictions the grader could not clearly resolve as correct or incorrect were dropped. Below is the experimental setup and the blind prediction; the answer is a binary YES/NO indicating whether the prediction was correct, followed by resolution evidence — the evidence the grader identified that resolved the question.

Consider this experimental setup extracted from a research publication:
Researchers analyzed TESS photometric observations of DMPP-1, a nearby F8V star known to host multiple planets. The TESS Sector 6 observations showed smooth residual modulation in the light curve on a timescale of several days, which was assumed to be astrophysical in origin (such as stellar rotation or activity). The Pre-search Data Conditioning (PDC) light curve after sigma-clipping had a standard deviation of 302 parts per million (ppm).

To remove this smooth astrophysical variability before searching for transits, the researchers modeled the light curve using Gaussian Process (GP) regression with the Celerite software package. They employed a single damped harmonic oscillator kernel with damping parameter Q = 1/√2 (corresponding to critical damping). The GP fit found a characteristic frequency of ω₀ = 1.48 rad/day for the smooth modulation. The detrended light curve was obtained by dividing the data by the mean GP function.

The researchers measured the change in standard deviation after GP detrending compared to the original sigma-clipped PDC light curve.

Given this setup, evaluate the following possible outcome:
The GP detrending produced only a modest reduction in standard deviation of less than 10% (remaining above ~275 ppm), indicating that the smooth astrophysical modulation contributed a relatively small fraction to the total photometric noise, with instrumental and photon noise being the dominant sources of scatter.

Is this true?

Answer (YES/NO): YES